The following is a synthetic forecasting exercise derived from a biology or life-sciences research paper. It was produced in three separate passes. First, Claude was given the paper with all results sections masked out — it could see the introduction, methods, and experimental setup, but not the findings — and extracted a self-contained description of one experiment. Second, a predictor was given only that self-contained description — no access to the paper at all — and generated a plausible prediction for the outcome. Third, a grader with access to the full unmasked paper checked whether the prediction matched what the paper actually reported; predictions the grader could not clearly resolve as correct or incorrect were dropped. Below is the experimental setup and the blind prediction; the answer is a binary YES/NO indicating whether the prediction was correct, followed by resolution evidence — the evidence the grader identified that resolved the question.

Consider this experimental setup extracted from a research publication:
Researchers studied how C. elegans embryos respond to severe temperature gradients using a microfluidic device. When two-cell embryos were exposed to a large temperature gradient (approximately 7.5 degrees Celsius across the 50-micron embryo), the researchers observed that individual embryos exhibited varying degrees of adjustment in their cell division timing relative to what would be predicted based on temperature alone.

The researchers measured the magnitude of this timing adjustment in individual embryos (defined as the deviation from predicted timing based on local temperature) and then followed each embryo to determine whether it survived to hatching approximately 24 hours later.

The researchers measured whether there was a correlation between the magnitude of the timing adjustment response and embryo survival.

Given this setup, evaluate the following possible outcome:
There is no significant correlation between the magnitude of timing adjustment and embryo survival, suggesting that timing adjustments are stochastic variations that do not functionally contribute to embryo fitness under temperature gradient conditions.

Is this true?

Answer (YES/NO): NO